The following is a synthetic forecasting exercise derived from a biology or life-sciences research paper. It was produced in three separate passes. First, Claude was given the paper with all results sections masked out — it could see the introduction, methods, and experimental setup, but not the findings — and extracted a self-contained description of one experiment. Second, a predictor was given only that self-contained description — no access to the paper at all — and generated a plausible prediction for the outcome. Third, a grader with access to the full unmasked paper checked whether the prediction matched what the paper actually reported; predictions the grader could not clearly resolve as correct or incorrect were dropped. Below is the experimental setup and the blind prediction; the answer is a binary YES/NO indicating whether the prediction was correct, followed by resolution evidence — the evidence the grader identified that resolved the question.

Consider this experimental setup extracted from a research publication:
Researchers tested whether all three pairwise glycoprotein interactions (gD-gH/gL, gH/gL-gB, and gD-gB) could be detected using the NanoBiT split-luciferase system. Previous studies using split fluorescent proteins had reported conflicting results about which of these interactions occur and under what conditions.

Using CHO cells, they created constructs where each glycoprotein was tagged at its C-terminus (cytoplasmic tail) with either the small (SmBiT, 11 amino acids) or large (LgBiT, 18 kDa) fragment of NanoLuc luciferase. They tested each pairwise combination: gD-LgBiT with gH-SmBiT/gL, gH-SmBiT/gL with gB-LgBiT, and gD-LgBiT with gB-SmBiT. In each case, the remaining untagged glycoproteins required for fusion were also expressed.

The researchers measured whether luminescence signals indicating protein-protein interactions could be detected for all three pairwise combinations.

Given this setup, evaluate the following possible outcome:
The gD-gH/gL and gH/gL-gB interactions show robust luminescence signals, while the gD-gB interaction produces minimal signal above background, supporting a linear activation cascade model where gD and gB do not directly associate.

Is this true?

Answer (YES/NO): NO